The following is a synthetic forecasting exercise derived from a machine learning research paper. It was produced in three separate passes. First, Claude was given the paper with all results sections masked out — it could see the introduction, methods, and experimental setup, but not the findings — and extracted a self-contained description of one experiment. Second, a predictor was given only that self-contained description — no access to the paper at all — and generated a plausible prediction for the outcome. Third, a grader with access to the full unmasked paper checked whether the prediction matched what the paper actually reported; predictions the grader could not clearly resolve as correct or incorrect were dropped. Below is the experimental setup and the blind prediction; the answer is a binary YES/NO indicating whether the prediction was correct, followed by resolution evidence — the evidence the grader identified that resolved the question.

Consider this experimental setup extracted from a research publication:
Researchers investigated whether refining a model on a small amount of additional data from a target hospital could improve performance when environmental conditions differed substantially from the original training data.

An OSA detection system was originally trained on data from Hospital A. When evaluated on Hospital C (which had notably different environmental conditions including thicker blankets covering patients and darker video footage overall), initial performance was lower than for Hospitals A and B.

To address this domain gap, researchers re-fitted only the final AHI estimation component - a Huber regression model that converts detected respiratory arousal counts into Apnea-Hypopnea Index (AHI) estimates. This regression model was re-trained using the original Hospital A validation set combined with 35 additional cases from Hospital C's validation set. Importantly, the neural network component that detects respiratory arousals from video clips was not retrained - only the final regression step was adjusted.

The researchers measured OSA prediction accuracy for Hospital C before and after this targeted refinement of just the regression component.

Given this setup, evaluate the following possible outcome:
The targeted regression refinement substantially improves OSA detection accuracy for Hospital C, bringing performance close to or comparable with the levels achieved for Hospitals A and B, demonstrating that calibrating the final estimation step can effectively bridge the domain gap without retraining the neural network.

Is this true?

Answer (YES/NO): YES